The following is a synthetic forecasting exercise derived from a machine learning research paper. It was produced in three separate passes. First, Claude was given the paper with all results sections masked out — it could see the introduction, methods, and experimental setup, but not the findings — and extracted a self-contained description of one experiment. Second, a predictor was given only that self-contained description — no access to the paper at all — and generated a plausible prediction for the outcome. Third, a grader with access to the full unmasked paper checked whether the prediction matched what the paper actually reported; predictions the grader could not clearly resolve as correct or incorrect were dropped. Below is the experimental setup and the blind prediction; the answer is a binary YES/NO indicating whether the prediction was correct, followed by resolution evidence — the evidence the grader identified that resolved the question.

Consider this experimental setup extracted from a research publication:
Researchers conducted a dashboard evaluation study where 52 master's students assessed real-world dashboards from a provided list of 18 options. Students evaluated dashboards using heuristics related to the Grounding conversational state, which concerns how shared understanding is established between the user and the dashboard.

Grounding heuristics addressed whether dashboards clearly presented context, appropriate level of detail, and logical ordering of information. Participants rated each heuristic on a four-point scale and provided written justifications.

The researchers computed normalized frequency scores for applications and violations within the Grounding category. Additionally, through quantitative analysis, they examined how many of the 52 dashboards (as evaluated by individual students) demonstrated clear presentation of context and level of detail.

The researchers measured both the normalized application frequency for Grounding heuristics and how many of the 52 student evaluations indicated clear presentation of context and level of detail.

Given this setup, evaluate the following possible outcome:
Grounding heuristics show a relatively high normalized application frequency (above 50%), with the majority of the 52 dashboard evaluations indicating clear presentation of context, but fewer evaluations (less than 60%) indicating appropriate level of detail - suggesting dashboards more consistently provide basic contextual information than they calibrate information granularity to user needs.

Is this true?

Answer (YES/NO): NO